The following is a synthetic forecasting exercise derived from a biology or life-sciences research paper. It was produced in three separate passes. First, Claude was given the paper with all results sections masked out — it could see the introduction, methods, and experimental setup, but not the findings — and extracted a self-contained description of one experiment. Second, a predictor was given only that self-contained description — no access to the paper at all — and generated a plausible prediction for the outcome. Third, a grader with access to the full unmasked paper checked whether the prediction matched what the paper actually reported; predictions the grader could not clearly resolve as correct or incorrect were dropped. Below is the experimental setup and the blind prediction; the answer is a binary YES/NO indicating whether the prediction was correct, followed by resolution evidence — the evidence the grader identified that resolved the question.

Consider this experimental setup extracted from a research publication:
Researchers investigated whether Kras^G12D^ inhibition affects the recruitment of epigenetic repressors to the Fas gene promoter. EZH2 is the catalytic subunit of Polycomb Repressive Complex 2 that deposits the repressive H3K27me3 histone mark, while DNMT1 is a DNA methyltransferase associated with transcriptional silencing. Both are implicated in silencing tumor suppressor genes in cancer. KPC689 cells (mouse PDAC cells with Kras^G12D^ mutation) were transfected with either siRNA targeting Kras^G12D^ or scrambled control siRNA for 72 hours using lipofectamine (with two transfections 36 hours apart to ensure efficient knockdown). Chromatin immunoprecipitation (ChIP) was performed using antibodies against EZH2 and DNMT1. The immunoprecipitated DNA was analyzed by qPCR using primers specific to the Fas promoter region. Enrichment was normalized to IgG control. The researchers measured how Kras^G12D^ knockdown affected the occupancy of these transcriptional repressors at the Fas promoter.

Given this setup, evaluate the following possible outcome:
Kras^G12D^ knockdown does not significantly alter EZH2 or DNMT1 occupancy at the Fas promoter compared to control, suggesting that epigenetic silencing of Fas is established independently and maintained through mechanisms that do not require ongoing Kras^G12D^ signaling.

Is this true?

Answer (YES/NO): NO